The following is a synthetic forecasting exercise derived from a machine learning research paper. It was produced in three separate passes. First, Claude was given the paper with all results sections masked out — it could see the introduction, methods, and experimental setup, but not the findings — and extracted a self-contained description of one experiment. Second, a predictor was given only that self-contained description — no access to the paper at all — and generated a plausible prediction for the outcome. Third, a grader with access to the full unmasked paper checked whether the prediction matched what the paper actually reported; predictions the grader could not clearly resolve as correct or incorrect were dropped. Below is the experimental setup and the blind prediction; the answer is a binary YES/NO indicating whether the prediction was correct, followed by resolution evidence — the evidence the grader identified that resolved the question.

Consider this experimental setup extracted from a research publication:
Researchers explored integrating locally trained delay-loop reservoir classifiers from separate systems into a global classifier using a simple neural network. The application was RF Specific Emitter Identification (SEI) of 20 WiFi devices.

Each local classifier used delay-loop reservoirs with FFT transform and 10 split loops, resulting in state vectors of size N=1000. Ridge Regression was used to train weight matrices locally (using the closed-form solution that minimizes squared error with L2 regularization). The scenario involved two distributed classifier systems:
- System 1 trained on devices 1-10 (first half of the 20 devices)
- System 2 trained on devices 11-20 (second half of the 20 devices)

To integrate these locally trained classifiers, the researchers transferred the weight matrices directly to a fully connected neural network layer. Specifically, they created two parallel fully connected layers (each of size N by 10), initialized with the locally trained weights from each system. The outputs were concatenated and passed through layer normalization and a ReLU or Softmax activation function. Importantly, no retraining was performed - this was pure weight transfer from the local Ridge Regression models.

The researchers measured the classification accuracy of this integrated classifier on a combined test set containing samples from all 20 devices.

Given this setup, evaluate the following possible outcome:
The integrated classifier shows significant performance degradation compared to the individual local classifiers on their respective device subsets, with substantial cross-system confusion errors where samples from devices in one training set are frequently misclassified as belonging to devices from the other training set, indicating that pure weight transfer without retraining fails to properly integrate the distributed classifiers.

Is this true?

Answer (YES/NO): NO